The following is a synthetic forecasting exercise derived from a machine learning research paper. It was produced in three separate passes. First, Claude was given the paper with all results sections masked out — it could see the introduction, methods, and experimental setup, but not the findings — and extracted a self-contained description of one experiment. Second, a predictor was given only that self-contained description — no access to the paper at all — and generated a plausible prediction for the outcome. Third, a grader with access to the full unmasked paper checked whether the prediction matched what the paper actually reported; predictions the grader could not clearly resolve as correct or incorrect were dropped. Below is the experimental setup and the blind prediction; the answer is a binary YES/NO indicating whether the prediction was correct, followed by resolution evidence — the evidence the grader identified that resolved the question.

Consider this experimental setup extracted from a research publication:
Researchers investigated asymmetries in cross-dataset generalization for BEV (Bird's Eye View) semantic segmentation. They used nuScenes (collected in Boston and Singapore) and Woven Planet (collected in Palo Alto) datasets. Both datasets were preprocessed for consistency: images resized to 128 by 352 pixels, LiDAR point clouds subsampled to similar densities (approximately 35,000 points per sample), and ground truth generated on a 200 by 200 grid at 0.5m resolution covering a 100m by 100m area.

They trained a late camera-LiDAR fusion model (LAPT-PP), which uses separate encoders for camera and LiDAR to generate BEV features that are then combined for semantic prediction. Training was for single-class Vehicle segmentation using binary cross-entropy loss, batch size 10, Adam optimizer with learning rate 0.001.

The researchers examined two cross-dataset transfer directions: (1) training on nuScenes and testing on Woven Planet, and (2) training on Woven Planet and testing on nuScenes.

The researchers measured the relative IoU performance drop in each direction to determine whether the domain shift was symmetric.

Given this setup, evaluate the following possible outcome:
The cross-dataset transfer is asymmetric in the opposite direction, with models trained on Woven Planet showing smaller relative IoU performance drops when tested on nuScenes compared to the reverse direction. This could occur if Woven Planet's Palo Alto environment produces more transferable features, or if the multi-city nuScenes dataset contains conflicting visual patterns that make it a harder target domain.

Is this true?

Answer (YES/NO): NO